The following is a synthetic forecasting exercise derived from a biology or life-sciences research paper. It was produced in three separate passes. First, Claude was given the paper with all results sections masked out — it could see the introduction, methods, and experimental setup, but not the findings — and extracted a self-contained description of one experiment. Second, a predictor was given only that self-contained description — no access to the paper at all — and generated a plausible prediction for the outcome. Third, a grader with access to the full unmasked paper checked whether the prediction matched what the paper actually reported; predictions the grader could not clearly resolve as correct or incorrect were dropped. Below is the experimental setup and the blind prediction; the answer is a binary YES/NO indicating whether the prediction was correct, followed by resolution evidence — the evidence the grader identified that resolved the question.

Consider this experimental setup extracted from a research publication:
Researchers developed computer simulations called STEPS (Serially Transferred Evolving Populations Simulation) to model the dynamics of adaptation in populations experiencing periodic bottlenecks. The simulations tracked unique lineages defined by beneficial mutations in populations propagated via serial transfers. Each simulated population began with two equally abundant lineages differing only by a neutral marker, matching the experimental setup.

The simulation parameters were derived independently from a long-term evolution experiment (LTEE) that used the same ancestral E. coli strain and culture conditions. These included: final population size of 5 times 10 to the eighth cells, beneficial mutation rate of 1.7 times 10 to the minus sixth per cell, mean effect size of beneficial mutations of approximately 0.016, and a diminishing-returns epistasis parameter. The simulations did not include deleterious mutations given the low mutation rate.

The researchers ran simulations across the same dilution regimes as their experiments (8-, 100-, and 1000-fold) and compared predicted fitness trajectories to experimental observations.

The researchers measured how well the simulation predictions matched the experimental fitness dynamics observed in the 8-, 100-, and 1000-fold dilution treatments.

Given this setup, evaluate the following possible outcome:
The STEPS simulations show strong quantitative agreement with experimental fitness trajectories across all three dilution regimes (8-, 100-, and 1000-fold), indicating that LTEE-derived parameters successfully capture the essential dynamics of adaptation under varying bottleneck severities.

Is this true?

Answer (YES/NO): YES